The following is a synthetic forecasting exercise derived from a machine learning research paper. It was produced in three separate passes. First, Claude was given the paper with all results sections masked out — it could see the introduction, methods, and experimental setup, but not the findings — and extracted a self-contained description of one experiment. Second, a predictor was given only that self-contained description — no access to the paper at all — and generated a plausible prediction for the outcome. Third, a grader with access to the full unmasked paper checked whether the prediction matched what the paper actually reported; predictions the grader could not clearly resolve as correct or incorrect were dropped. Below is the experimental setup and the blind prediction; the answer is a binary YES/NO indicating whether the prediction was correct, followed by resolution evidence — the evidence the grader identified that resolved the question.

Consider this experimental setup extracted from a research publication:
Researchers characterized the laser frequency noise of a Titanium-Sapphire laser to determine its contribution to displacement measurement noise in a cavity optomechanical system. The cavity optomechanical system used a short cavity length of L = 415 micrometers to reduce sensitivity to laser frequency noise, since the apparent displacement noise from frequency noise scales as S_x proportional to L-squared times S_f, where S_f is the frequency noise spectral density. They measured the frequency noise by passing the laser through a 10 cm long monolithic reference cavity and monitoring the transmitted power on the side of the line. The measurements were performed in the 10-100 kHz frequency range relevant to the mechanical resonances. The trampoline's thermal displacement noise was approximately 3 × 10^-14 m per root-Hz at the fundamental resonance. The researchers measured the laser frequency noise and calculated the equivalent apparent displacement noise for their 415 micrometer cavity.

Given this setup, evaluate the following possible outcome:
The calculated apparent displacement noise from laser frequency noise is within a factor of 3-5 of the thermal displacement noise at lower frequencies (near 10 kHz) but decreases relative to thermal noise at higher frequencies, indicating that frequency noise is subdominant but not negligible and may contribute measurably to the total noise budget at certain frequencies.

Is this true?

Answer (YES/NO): NO